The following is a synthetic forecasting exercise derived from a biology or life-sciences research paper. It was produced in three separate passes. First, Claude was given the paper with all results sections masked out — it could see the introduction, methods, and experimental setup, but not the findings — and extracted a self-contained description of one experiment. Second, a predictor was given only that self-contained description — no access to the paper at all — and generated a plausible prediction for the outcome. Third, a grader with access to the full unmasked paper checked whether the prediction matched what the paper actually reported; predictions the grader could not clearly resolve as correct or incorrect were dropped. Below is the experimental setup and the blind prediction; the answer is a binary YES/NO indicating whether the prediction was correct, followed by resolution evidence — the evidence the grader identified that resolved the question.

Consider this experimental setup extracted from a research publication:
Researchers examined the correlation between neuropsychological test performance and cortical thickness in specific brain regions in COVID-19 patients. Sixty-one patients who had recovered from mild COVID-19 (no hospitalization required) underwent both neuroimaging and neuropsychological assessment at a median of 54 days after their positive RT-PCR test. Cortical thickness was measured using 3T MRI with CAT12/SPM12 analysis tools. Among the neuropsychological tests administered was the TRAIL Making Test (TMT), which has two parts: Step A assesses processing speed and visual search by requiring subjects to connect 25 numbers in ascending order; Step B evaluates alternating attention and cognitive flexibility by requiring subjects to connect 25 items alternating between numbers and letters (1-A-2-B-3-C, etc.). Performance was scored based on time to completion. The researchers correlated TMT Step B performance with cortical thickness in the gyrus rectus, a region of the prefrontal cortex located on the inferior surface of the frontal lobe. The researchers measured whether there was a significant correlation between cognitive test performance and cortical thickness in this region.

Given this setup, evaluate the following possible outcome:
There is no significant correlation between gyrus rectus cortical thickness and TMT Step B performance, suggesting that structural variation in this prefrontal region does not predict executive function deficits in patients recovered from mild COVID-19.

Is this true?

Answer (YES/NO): NO